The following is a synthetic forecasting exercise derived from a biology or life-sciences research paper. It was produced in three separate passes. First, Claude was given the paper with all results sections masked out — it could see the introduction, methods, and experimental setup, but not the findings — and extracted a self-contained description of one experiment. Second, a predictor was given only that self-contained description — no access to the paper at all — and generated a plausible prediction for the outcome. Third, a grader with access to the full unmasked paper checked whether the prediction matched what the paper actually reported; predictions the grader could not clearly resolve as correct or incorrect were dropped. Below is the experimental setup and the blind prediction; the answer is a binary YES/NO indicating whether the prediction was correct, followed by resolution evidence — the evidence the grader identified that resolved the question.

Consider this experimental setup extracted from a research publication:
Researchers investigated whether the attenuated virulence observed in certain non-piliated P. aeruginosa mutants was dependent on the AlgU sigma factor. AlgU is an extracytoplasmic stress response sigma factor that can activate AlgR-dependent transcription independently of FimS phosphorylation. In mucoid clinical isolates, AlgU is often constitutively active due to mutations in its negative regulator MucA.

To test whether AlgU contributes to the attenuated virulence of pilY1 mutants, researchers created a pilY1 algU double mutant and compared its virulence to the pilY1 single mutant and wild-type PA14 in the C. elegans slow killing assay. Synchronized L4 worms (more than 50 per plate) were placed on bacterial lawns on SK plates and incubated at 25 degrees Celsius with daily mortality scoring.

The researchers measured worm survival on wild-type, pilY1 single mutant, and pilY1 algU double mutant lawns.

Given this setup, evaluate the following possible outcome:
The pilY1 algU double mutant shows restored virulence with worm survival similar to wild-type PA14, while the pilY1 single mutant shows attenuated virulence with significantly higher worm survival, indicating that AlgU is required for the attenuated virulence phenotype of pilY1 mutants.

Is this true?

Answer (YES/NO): YES